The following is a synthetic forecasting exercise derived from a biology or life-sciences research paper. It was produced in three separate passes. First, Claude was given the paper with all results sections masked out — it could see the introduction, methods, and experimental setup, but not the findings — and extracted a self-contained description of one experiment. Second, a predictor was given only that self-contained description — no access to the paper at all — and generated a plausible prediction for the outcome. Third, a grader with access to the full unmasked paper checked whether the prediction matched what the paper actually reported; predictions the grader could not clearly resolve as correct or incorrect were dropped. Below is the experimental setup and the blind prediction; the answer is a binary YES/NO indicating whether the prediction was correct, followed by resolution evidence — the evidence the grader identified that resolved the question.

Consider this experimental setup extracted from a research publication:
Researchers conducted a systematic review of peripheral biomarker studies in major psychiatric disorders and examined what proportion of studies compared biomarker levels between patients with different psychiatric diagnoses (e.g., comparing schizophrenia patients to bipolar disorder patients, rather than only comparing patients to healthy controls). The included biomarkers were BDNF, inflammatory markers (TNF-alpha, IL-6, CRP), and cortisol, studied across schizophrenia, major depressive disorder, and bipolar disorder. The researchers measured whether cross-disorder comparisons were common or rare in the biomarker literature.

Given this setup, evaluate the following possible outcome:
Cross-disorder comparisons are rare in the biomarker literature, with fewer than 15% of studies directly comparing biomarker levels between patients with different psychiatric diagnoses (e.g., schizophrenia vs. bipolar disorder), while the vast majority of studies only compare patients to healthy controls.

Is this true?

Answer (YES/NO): YES